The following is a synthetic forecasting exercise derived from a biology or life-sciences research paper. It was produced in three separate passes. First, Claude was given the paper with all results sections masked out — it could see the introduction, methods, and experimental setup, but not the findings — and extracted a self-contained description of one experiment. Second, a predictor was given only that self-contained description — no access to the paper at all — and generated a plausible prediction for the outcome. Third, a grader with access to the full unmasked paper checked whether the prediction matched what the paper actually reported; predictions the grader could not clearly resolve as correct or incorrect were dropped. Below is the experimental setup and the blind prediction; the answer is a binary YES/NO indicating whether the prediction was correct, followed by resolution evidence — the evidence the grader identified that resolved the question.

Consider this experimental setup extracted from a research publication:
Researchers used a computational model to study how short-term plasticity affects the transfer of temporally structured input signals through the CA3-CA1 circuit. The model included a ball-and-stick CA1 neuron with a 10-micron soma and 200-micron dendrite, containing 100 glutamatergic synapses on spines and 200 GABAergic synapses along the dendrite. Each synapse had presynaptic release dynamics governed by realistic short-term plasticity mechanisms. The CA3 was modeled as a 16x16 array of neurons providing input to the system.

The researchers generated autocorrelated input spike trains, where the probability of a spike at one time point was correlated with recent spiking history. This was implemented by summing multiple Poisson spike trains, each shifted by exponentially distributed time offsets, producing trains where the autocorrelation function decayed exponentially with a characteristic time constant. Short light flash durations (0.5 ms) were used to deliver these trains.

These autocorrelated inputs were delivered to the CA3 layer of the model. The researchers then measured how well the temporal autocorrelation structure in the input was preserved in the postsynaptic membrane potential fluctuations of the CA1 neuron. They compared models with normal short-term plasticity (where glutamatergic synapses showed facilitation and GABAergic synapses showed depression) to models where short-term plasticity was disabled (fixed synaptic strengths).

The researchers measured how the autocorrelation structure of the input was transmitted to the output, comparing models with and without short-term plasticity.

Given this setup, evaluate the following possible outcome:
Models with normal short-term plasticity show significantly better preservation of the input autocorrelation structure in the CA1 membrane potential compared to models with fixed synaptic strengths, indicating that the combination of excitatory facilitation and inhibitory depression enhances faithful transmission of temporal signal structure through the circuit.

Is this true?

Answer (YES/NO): NO